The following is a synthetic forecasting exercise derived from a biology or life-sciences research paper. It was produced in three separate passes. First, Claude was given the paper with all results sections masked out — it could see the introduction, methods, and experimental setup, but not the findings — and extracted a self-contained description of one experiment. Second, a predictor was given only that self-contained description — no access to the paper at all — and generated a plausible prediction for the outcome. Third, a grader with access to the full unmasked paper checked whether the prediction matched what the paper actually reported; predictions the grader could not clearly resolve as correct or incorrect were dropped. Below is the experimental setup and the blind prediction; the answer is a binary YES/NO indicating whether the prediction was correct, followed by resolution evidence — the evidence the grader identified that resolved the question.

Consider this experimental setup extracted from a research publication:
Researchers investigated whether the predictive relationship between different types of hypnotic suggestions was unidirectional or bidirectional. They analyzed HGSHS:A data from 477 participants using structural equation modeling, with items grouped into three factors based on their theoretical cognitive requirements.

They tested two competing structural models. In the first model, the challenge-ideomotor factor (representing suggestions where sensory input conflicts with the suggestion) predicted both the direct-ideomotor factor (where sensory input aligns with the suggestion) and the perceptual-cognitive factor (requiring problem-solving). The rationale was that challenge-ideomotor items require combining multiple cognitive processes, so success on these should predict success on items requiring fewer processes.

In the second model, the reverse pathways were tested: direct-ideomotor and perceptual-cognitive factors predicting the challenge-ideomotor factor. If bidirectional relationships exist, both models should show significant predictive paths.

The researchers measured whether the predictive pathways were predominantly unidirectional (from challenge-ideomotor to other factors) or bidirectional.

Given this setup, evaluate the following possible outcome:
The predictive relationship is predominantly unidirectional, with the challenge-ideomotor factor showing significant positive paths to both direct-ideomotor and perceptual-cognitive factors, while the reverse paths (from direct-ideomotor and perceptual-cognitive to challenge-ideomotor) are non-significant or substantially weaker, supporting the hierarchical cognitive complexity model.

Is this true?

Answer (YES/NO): YES